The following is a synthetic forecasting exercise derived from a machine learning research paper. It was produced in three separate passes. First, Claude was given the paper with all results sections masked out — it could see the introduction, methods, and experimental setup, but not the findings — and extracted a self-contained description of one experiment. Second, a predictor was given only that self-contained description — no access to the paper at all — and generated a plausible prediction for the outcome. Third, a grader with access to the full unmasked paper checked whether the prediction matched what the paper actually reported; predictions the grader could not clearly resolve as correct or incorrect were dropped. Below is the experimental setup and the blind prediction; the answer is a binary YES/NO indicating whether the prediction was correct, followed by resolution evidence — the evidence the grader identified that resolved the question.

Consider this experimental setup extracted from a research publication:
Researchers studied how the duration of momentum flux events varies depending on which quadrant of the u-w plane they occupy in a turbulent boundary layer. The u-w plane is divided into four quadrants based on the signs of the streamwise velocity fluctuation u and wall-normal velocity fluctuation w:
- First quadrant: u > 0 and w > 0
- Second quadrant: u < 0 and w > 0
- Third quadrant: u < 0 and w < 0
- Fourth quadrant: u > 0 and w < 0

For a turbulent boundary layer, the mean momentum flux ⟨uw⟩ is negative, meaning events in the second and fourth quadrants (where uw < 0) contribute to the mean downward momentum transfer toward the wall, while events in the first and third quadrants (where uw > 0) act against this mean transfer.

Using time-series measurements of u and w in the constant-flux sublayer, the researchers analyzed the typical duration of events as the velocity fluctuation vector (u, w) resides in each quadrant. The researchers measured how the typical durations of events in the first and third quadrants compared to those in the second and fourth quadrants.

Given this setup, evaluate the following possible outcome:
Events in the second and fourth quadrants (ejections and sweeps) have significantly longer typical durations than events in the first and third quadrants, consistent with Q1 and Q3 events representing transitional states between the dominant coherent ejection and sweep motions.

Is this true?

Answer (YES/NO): YES